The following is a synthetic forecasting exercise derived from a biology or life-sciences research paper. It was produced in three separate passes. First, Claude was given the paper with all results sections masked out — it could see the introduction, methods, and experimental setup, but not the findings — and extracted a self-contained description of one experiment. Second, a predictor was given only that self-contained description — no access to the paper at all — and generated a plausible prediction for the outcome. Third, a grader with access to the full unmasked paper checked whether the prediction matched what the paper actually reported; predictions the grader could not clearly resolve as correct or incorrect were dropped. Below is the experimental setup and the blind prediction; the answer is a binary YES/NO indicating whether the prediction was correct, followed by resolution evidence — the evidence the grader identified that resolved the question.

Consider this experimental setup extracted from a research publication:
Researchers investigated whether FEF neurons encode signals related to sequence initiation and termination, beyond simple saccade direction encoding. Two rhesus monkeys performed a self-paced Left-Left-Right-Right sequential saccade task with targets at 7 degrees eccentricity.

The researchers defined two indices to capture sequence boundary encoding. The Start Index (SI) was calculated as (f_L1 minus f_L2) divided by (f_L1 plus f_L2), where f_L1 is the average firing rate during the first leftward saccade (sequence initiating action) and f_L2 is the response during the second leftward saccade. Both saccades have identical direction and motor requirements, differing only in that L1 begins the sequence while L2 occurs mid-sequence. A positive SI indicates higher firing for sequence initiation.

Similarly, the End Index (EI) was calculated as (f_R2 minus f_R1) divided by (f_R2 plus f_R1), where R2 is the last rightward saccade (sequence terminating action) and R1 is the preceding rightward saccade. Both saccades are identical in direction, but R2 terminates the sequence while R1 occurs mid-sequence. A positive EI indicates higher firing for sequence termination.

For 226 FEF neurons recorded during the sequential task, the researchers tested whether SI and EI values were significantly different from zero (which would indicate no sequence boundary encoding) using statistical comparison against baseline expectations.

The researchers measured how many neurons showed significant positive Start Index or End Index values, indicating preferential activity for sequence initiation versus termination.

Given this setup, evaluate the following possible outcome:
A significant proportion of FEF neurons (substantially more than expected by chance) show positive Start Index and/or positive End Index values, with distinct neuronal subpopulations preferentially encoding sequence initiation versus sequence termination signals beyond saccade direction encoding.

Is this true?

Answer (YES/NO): YES